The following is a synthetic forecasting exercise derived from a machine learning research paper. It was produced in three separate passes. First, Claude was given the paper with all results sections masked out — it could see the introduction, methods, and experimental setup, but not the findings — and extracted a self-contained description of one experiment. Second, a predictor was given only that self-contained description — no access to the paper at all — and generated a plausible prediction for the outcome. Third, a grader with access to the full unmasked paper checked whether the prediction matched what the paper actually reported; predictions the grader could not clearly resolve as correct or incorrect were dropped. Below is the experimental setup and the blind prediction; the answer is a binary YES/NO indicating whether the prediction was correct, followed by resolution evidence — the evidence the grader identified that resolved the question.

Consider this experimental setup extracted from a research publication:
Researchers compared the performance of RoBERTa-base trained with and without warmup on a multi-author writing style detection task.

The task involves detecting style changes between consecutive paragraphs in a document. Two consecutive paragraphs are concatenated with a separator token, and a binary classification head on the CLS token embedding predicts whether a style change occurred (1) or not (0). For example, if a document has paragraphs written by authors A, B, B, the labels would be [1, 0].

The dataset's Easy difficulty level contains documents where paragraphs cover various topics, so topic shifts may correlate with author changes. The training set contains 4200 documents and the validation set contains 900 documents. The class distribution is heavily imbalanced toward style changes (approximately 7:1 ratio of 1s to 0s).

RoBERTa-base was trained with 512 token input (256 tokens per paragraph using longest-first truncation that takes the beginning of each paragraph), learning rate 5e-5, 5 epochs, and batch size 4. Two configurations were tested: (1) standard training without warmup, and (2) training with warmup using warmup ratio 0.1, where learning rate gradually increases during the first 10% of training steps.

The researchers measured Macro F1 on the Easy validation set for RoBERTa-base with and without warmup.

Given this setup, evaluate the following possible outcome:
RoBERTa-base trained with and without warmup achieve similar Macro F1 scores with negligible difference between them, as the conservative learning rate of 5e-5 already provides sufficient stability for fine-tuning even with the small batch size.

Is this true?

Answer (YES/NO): NO